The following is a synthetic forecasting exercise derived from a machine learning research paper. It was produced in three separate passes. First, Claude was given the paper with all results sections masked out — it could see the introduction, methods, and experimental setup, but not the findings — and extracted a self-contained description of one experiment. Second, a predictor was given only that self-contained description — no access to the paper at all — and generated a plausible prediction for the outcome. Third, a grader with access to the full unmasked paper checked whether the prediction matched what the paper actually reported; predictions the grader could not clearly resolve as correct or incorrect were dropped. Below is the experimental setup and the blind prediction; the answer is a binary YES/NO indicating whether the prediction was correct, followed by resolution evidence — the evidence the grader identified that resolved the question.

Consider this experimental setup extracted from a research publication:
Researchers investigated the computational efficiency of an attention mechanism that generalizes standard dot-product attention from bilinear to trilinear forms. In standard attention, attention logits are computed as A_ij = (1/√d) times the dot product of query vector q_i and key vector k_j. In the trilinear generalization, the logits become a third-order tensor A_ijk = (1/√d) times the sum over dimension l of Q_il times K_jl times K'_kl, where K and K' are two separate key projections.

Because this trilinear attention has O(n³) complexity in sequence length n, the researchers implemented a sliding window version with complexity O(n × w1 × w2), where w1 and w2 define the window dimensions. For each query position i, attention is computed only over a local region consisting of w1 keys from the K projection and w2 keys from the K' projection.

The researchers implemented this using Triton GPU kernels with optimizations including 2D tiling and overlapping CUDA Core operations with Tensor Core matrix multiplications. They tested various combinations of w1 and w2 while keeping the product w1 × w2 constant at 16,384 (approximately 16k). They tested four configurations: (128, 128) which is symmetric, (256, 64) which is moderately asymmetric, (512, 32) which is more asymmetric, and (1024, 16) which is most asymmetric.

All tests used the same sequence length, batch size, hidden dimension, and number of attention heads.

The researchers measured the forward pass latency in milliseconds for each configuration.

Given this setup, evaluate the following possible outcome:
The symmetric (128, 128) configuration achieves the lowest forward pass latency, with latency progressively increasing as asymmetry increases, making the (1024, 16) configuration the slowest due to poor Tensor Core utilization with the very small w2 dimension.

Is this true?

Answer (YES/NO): NO